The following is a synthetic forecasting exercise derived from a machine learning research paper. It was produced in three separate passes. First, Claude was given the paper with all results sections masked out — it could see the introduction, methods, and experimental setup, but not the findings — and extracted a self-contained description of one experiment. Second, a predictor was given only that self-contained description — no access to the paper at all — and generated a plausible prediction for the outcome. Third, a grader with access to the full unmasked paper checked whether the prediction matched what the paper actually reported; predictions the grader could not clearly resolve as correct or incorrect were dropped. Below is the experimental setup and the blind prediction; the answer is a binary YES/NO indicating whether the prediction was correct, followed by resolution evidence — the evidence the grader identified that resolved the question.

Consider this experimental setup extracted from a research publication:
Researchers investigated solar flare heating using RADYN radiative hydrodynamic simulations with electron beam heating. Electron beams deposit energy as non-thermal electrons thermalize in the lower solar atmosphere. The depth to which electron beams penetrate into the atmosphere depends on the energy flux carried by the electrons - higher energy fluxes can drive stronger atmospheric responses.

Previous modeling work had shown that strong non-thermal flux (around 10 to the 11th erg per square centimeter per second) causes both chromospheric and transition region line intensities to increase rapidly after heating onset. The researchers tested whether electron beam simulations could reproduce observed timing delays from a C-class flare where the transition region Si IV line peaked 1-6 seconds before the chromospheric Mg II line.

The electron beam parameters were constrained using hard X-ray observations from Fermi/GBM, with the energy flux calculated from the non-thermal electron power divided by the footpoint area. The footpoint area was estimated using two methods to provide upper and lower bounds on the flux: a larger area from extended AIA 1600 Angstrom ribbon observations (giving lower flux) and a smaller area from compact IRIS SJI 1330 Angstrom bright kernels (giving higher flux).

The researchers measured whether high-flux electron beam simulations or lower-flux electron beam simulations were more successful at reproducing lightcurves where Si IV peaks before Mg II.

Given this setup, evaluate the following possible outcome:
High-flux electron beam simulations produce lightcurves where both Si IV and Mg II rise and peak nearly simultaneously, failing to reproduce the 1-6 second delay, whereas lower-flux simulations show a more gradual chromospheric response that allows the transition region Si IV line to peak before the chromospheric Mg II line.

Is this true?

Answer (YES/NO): NO